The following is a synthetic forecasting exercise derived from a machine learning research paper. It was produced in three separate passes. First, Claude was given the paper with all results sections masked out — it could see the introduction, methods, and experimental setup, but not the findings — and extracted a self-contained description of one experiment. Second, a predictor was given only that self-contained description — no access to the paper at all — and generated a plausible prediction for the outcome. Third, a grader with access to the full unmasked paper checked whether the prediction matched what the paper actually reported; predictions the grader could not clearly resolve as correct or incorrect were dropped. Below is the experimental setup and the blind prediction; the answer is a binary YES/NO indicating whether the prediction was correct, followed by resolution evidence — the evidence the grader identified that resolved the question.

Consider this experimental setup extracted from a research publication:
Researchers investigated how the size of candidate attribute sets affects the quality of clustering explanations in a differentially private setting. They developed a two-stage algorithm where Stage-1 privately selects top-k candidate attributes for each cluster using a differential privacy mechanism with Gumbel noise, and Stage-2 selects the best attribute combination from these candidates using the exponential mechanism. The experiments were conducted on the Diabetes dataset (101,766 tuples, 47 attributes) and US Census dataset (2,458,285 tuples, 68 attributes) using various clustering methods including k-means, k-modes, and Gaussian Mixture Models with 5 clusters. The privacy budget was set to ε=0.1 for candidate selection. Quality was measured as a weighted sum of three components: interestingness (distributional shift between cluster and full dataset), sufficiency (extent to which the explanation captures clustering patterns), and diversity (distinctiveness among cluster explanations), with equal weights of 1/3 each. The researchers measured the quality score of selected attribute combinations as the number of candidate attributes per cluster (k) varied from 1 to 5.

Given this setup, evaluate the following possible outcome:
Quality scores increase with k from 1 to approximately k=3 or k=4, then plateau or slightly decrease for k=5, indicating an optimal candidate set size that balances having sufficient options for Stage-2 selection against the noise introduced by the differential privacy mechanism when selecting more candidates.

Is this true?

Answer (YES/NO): NO